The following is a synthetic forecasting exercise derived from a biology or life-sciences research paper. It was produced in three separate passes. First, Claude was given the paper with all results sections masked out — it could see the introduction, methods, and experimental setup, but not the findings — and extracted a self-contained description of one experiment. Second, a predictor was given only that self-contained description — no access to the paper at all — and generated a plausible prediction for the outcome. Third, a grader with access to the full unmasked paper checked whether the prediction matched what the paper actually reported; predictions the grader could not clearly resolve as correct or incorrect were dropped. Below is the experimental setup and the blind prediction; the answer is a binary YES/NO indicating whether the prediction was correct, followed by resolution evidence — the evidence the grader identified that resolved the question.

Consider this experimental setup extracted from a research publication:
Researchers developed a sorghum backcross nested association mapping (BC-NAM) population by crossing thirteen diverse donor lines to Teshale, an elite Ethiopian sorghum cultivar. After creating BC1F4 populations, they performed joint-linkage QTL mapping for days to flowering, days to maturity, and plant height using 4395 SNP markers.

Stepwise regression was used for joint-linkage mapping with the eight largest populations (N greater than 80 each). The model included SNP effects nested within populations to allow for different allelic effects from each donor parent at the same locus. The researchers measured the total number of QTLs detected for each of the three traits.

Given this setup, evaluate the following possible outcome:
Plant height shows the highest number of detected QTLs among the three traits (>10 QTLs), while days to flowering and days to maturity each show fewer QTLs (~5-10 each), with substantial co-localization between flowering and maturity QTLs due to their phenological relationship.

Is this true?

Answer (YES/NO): NO